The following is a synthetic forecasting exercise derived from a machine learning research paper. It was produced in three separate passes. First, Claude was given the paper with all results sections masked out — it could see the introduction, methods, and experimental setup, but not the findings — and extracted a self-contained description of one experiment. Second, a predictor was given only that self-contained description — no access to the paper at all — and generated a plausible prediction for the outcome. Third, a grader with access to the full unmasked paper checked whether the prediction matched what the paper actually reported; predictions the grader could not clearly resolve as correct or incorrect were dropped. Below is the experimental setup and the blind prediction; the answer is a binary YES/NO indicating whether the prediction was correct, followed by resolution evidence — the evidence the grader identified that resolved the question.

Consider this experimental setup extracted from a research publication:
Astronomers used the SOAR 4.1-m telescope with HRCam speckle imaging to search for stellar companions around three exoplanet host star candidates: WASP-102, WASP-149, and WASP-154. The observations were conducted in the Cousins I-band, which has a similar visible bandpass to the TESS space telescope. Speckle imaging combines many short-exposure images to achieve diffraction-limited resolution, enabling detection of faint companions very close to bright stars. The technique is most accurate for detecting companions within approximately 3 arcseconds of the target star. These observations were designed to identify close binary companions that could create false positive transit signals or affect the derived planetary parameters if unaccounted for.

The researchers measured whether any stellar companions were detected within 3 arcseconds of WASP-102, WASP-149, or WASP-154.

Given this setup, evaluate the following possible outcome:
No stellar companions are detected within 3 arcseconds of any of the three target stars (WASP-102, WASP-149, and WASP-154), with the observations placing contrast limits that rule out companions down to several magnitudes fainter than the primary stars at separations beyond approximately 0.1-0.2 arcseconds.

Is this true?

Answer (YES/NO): YES